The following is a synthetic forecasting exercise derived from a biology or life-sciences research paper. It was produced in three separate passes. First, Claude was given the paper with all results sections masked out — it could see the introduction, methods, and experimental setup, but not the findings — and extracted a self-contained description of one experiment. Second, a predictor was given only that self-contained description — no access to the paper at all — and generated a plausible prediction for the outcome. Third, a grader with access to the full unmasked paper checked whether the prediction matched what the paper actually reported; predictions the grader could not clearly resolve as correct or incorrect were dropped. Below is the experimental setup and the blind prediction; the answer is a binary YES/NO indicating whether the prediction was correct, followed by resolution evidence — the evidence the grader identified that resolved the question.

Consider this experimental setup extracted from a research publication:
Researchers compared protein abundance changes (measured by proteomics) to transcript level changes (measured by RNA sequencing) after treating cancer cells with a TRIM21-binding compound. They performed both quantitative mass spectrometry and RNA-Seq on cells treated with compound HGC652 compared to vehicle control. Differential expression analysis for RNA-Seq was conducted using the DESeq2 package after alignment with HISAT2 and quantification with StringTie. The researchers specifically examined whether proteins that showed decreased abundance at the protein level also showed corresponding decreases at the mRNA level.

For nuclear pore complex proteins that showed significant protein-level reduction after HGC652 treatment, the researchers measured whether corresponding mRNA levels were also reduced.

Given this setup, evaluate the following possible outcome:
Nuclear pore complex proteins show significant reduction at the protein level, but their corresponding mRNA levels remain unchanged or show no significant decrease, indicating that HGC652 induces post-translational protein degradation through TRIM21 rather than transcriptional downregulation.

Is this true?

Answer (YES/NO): YES